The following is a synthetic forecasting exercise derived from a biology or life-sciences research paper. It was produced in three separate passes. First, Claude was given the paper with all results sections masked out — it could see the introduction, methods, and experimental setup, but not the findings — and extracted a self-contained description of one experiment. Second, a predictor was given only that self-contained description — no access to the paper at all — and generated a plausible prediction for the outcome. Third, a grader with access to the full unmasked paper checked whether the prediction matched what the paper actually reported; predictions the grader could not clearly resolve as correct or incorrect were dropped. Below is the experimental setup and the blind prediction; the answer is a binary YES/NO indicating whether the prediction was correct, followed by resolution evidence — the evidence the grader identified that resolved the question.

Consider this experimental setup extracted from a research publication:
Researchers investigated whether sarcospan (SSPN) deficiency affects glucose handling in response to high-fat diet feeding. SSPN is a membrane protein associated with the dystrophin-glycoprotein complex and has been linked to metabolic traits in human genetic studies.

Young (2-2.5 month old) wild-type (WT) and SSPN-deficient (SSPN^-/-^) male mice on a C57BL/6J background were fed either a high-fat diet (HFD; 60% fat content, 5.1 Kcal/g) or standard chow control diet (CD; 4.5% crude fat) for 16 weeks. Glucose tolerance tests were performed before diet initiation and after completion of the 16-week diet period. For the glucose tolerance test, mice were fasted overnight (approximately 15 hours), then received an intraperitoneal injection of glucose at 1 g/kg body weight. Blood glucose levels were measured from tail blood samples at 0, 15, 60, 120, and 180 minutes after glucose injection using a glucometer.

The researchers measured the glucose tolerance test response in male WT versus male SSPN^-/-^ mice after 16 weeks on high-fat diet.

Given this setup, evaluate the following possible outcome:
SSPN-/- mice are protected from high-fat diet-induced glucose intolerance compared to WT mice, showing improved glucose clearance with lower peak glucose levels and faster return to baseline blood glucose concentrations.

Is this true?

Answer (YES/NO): NO